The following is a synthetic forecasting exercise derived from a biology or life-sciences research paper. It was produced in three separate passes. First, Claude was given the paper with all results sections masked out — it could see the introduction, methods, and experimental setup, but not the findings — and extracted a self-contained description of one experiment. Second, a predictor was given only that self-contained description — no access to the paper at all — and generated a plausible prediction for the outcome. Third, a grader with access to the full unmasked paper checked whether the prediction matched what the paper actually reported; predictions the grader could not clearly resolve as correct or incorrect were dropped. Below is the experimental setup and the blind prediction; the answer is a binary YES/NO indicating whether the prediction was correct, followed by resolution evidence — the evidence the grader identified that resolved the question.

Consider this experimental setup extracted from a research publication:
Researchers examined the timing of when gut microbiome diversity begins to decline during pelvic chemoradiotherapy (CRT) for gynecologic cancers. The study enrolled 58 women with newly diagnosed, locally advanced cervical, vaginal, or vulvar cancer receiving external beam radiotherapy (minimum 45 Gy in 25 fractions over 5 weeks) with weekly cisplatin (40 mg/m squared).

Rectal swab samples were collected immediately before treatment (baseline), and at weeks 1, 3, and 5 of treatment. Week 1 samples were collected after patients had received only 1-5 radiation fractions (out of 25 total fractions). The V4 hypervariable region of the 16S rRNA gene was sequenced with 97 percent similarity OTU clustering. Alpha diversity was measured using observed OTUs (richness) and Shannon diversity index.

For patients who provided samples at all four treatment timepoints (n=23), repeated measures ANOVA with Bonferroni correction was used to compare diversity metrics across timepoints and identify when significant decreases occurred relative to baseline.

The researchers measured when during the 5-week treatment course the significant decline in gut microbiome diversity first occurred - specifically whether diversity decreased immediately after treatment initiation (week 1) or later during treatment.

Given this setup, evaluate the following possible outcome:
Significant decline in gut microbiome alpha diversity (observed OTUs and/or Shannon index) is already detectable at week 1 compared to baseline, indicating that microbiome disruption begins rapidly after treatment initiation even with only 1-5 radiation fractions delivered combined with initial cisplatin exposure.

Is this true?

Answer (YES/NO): NO